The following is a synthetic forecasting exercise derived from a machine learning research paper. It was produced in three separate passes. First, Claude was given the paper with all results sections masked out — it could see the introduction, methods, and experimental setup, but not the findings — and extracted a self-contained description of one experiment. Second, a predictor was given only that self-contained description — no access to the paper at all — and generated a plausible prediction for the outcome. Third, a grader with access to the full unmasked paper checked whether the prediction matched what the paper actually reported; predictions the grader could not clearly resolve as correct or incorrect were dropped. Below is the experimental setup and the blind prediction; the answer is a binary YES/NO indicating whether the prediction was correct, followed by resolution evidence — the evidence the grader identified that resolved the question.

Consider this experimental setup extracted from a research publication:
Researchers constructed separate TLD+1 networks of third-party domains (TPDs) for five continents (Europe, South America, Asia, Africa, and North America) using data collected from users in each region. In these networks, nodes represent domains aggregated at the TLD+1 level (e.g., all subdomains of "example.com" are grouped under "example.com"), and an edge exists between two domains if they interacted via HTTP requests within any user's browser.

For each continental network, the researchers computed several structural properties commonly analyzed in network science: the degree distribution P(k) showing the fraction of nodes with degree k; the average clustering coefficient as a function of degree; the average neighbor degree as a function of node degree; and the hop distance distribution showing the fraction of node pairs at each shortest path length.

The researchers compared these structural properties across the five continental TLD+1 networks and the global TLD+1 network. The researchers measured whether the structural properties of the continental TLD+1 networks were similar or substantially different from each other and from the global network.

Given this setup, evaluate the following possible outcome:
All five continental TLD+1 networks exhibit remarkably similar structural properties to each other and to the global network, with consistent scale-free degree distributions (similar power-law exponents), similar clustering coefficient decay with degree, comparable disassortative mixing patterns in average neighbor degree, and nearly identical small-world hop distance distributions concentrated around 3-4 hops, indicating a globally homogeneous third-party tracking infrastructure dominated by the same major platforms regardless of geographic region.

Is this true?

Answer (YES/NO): NO